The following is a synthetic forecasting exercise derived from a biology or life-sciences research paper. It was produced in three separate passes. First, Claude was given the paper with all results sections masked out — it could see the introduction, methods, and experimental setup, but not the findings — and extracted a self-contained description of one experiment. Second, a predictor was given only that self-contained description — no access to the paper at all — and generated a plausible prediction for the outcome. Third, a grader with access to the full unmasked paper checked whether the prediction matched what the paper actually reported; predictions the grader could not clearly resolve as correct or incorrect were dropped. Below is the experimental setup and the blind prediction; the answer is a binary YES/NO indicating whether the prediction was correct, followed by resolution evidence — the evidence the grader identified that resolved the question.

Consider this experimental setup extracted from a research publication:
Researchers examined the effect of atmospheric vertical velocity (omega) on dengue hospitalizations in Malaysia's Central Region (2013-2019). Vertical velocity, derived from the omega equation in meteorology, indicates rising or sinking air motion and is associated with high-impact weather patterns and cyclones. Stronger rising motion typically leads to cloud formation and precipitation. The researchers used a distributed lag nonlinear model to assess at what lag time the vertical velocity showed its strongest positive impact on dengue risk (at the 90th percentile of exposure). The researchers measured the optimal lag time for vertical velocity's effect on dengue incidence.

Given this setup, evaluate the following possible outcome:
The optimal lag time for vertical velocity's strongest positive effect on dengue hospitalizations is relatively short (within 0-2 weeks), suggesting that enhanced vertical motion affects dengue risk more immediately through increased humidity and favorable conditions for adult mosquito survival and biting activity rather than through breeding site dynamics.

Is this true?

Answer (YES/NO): NO